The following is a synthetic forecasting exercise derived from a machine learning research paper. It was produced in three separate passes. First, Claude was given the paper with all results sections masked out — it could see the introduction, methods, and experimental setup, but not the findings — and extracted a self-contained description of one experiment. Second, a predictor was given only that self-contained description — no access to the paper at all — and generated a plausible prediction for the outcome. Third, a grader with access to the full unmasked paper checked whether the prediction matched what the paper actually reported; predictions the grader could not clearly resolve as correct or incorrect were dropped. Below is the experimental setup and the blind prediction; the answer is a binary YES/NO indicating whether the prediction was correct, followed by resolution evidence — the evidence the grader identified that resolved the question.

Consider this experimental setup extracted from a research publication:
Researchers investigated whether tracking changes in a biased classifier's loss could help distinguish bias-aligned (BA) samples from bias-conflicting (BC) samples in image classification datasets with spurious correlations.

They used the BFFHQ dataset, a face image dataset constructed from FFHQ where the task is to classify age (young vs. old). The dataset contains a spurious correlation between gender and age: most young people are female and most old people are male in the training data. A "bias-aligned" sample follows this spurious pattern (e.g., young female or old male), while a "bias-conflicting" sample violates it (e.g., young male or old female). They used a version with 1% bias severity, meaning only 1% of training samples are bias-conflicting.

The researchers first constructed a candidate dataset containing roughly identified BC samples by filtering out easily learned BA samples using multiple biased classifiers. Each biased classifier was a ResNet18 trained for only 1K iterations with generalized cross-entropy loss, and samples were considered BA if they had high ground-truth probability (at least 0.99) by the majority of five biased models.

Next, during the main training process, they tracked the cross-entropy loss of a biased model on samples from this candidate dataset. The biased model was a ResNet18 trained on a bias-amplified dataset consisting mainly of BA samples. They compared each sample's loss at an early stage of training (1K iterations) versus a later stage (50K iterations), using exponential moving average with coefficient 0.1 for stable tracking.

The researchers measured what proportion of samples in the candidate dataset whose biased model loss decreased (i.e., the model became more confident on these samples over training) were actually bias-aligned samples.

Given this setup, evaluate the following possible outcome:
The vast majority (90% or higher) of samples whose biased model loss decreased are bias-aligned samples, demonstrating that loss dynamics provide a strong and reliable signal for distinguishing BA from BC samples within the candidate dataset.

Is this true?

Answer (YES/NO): YES